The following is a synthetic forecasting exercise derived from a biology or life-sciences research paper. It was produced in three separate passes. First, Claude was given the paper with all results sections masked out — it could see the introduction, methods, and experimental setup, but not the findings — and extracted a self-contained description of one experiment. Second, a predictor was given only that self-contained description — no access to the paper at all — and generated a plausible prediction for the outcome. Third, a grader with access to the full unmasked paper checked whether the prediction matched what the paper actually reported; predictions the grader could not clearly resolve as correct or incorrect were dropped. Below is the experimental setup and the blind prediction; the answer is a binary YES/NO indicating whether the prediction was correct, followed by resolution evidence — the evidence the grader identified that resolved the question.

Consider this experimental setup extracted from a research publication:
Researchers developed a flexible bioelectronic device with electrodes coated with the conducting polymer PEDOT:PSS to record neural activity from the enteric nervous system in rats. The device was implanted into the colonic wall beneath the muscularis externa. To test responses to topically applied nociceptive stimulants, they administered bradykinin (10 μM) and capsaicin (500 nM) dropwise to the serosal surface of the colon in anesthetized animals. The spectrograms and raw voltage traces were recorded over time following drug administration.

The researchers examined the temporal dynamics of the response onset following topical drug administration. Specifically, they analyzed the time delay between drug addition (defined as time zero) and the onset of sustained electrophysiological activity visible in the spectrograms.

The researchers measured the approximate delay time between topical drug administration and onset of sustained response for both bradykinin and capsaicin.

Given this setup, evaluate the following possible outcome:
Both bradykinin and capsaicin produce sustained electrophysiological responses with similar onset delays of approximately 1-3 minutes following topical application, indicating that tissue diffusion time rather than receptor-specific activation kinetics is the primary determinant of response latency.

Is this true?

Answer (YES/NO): NO